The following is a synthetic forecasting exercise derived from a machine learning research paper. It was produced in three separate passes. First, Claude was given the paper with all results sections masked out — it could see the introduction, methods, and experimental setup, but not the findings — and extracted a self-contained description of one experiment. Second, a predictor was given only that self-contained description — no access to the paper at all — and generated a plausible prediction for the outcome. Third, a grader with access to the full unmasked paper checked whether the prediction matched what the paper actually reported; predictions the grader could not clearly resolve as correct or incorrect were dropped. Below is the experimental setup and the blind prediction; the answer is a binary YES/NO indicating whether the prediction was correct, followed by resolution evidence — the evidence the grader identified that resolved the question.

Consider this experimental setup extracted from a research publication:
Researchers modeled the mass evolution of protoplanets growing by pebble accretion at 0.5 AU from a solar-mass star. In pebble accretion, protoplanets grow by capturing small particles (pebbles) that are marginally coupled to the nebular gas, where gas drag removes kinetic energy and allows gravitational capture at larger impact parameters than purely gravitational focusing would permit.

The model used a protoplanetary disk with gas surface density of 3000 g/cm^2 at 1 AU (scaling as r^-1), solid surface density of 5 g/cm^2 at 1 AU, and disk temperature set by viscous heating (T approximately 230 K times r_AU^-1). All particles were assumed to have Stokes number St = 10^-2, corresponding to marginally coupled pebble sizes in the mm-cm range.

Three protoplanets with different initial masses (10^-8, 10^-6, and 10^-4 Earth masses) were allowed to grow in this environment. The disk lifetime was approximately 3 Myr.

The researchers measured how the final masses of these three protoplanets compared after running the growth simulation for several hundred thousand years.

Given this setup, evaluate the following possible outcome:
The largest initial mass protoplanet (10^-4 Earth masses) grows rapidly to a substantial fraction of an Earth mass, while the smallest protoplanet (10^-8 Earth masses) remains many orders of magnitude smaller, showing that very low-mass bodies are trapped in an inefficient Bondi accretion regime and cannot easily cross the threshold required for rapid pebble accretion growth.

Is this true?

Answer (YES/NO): NO